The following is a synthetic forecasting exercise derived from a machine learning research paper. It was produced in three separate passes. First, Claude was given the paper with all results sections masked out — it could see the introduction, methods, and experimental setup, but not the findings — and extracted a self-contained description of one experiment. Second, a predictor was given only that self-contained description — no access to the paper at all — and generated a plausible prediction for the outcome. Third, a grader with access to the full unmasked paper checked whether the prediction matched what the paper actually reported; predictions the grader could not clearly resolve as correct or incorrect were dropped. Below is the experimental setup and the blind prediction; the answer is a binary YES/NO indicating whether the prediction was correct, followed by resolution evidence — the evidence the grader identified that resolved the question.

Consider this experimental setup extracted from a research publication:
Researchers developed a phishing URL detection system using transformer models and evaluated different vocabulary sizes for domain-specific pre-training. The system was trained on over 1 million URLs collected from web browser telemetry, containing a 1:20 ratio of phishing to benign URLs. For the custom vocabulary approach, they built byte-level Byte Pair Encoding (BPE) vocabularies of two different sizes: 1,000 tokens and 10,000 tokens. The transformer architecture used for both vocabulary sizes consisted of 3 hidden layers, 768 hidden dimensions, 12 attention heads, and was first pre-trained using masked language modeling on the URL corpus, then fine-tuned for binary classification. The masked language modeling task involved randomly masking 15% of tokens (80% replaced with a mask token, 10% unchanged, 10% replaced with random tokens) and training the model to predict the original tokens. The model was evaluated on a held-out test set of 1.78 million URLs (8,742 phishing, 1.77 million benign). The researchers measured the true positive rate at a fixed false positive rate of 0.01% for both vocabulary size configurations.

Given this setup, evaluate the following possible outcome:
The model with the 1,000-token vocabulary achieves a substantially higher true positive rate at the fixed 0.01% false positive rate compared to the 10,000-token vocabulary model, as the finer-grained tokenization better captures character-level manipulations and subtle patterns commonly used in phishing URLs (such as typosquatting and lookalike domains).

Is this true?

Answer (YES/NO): NO